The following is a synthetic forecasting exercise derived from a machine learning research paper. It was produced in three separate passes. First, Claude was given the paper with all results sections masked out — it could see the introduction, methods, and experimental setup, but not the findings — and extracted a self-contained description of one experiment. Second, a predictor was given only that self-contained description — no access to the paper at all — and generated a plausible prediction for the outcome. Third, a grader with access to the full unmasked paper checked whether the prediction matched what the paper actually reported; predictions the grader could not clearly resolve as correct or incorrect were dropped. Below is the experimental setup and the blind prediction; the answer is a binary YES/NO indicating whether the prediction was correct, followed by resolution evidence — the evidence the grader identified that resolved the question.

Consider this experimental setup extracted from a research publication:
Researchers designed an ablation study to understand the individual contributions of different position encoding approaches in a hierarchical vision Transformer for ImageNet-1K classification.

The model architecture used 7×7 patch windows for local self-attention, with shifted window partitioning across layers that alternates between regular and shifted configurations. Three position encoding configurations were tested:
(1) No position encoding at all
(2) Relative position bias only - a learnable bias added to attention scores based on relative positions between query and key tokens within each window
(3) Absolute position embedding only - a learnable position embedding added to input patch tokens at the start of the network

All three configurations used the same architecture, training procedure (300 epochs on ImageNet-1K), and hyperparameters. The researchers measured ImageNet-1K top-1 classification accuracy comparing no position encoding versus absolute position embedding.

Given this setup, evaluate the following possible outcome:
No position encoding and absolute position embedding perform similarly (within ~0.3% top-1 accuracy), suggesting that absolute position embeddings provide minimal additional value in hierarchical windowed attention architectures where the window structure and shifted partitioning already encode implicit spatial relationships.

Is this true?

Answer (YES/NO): NO